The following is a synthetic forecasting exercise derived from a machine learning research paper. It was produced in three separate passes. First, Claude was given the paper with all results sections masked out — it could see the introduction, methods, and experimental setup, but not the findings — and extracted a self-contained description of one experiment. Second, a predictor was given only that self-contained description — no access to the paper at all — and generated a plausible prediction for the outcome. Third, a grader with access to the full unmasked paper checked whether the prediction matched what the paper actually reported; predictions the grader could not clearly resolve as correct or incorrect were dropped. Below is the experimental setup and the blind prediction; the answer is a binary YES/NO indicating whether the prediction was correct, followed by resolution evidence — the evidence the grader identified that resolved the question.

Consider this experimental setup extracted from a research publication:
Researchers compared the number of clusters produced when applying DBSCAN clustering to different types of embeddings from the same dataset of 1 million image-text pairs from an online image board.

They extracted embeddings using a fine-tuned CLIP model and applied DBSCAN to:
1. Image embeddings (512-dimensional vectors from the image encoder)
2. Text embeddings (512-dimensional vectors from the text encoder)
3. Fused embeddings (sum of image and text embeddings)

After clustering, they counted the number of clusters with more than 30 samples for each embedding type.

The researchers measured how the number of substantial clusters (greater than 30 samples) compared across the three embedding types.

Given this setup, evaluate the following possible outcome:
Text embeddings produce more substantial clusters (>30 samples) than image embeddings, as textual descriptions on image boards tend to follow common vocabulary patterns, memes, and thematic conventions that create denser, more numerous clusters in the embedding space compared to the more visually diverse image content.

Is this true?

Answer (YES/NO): NO